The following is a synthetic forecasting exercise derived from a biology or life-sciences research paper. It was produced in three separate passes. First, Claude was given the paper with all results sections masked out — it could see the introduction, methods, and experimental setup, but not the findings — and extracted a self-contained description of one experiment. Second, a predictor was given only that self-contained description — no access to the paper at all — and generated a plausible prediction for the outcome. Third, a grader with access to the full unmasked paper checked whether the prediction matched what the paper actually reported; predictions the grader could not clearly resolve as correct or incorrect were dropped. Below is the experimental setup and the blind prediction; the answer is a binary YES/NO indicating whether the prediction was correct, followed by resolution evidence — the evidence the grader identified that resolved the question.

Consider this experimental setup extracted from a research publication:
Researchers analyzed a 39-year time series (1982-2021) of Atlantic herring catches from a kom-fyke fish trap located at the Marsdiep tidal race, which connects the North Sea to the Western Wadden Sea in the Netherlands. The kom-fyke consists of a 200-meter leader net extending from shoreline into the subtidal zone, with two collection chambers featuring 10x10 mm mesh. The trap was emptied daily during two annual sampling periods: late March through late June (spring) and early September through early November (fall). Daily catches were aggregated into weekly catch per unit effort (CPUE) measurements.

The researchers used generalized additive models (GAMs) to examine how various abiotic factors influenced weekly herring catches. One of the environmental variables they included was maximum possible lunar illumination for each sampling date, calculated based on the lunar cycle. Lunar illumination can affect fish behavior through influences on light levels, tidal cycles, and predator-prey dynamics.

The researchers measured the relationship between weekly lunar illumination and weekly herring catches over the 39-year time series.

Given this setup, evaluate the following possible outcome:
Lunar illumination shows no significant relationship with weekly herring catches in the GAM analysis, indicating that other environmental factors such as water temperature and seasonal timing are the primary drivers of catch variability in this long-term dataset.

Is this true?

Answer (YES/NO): NO